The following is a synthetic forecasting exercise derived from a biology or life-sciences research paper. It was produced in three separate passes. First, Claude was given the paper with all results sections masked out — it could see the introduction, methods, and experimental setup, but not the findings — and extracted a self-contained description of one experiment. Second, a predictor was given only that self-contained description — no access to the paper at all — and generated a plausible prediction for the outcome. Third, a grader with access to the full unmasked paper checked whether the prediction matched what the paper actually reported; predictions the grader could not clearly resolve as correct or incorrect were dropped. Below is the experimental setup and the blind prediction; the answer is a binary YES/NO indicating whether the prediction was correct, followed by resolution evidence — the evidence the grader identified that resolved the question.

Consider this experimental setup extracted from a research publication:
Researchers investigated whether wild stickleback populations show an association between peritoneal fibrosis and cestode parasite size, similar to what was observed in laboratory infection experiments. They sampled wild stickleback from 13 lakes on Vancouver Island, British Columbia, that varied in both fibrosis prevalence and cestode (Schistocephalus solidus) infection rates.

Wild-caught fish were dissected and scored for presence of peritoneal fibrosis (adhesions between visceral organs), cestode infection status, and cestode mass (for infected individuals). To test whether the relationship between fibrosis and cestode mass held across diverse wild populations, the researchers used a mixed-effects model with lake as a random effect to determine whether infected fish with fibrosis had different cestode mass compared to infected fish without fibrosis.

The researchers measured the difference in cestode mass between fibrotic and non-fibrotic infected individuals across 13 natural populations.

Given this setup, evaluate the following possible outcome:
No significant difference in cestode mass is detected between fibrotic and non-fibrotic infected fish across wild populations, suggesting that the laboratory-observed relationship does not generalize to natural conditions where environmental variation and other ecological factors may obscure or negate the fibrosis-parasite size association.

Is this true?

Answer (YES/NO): NO